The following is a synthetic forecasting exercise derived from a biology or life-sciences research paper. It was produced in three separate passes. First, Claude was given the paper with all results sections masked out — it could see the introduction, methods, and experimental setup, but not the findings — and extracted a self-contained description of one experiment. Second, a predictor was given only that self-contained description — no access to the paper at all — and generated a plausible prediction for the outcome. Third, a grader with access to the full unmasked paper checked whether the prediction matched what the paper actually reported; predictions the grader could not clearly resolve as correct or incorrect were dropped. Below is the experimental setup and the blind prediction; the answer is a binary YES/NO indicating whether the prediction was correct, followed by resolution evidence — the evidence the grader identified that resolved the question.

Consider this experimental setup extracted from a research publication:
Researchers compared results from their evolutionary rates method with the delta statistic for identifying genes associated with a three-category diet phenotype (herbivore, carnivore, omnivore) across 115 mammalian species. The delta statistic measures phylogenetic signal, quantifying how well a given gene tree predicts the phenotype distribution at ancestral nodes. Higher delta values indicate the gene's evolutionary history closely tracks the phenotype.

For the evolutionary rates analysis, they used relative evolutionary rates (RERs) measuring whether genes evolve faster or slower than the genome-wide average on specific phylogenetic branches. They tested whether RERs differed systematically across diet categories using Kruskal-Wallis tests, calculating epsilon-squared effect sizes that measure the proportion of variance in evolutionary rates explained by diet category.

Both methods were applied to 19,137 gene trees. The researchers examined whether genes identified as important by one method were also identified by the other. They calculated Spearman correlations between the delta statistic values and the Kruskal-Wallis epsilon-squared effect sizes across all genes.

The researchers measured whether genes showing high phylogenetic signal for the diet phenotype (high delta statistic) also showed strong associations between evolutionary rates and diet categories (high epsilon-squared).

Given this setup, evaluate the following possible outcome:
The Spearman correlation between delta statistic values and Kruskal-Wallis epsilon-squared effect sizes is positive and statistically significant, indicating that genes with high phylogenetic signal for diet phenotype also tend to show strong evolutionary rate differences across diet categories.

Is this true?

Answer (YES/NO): NO